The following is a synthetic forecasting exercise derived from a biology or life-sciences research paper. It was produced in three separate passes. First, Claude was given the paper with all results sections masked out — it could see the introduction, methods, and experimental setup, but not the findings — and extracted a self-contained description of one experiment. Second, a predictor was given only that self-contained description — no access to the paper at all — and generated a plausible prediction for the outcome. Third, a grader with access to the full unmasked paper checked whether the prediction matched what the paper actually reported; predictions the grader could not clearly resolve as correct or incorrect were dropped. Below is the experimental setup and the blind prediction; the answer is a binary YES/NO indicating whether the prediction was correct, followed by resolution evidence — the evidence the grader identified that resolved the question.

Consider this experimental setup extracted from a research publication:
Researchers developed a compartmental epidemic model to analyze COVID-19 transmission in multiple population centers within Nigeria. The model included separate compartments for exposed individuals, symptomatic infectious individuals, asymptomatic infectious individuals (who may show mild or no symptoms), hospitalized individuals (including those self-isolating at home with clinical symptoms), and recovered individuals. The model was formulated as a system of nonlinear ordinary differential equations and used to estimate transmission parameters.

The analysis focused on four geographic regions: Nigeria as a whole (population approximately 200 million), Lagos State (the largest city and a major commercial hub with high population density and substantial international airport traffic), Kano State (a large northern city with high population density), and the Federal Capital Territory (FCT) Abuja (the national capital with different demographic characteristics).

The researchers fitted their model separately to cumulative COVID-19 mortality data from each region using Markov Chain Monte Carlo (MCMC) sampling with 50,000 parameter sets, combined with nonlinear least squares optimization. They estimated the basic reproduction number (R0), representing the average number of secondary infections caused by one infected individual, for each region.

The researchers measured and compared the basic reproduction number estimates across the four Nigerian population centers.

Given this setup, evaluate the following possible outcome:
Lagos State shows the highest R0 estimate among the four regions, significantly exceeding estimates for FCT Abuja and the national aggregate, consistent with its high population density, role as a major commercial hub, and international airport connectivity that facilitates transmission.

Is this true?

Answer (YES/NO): NO